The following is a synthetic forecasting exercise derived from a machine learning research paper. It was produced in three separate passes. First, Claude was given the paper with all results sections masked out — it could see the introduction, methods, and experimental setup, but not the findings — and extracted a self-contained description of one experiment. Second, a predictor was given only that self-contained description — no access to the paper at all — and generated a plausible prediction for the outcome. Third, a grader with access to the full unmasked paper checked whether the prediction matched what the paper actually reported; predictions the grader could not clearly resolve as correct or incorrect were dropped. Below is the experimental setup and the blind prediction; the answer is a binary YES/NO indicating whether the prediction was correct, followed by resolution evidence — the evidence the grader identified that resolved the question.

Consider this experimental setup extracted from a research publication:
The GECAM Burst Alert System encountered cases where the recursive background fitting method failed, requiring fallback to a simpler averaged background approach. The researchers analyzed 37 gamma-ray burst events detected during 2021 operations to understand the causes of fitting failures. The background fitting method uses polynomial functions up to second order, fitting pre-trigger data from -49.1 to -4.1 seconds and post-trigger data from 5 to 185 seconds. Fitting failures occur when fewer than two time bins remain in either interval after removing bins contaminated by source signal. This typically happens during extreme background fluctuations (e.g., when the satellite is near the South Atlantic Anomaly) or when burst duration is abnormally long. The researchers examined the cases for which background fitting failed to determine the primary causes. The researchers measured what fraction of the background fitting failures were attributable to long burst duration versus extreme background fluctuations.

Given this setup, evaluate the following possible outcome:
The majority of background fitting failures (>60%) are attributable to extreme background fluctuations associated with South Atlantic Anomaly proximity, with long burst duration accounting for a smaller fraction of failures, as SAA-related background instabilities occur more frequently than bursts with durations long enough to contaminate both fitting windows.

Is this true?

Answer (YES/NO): NO